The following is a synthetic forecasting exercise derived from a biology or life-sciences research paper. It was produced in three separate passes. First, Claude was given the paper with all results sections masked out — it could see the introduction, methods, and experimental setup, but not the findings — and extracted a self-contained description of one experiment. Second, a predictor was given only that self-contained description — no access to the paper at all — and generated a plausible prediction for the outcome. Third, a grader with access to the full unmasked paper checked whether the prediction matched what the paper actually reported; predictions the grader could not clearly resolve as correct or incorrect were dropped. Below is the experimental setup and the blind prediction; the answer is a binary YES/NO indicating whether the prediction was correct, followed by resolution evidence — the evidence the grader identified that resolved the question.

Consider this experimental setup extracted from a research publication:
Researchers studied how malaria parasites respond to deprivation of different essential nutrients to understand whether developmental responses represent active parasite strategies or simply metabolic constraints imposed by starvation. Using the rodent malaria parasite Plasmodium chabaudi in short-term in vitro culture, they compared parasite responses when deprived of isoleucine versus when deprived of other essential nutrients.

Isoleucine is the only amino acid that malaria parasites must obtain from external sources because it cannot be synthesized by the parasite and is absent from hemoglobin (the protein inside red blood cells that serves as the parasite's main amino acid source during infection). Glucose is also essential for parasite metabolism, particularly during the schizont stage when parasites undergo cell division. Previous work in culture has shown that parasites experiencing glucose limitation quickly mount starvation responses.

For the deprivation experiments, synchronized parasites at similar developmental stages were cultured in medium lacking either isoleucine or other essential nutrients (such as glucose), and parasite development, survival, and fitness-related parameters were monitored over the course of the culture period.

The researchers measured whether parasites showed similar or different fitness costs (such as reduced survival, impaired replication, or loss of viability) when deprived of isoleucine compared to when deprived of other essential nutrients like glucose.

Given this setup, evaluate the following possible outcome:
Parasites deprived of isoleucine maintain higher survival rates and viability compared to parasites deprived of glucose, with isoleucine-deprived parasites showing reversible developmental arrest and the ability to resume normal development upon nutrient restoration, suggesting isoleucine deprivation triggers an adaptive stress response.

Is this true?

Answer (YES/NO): YES